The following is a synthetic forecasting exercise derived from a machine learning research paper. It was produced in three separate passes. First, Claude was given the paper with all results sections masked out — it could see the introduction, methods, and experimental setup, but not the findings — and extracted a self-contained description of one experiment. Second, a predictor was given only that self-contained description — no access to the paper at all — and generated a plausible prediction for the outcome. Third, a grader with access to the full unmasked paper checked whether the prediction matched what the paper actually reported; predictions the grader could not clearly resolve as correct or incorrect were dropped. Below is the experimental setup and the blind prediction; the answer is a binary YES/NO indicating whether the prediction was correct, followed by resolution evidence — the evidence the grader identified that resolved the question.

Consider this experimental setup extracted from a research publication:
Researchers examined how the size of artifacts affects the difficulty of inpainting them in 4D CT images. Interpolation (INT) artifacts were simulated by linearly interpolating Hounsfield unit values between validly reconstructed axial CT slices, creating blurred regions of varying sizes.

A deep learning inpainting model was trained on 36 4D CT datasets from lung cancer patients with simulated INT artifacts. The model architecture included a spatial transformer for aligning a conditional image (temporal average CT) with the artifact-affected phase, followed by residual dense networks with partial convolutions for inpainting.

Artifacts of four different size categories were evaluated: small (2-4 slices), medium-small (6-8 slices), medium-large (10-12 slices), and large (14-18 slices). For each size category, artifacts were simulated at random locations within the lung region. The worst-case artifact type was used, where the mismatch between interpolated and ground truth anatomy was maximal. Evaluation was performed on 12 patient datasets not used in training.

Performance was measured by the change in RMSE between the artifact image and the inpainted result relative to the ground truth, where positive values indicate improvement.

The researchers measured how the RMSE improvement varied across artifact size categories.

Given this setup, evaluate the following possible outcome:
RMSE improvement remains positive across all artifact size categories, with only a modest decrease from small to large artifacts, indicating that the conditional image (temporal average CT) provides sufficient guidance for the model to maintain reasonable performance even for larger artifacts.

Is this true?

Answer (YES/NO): NO